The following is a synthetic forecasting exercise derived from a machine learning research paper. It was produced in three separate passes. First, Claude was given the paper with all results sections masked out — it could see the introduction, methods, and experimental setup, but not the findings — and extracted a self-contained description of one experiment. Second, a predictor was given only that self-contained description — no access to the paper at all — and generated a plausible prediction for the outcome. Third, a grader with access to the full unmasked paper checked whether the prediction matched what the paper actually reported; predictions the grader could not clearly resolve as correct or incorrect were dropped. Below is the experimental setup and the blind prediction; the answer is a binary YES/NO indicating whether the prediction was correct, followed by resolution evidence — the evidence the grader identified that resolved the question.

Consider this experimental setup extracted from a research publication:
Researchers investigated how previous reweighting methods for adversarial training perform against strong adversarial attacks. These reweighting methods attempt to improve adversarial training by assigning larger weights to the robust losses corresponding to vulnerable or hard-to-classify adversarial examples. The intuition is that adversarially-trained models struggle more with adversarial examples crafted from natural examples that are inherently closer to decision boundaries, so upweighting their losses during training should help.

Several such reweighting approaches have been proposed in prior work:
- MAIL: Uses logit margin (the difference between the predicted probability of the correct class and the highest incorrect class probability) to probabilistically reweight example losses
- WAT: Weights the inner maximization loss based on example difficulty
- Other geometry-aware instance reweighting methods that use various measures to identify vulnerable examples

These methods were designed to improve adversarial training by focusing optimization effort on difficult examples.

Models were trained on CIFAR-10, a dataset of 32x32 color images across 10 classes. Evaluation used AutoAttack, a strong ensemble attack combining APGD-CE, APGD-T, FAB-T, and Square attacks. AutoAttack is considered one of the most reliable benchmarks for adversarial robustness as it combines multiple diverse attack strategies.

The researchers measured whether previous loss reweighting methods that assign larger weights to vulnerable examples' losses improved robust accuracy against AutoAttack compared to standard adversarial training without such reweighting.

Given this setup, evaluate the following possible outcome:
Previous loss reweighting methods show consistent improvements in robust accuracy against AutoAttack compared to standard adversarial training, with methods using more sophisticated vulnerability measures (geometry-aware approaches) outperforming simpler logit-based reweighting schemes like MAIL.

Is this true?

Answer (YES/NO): NO